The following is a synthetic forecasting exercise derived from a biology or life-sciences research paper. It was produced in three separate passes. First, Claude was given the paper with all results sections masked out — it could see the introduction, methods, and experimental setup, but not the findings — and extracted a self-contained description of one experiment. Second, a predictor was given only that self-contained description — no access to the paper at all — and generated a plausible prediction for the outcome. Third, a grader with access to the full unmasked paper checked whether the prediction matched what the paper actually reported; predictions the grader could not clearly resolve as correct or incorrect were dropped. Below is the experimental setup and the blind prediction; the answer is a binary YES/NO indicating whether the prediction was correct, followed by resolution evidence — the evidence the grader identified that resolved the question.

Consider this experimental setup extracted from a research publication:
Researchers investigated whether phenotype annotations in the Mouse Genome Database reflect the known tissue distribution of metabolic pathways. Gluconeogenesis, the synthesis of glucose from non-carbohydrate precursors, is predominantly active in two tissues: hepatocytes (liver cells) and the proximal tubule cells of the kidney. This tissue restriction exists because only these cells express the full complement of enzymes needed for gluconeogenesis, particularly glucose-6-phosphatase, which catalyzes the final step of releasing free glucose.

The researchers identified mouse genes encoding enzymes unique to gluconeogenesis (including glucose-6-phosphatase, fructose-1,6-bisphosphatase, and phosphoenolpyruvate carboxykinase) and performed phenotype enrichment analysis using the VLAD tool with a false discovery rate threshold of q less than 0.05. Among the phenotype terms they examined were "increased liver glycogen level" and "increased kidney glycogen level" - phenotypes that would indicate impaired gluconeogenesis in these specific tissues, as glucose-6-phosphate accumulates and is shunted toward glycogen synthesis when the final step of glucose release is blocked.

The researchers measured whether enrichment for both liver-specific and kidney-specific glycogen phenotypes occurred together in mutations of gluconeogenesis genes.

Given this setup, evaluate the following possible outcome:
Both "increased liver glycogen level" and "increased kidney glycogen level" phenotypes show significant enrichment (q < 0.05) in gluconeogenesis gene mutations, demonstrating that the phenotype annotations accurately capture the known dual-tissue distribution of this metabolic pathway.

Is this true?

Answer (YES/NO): YES